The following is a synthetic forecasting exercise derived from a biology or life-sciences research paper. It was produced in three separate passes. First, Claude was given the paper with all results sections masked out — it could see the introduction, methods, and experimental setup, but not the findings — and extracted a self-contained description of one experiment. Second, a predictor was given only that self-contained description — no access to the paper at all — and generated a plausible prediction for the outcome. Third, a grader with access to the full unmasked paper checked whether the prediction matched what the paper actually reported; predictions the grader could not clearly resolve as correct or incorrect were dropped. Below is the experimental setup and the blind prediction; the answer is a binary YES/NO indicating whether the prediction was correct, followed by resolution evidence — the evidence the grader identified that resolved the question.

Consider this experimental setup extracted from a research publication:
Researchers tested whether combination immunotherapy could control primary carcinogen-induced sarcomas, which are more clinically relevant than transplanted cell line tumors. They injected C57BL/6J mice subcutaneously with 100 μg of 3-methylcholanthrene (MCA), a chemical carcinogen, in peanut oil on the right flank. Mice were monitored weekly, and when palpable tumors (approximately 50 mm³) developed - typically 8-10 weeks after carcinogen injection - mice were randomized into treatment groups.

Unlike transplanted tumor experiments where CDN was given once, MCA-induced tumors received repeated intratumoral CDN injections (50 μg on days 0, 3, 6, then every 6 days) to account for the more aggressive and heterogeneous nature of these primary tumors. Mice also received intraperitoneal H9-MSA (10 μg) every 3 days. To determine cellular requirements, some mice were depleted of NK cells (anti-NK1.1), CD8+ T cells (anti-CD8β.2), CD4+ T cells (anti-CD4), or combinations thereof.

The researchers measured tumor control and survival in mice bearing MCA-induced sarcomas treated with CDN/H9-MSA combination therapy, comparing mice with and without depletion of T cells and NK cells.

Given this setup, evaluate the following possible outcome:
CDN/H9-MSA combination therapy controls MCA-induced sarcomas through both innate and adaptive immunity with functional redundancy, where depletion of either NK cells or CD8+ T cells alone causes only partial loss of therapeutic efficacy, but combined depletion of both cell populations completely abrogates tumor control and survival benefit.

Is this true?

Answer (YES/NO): NO